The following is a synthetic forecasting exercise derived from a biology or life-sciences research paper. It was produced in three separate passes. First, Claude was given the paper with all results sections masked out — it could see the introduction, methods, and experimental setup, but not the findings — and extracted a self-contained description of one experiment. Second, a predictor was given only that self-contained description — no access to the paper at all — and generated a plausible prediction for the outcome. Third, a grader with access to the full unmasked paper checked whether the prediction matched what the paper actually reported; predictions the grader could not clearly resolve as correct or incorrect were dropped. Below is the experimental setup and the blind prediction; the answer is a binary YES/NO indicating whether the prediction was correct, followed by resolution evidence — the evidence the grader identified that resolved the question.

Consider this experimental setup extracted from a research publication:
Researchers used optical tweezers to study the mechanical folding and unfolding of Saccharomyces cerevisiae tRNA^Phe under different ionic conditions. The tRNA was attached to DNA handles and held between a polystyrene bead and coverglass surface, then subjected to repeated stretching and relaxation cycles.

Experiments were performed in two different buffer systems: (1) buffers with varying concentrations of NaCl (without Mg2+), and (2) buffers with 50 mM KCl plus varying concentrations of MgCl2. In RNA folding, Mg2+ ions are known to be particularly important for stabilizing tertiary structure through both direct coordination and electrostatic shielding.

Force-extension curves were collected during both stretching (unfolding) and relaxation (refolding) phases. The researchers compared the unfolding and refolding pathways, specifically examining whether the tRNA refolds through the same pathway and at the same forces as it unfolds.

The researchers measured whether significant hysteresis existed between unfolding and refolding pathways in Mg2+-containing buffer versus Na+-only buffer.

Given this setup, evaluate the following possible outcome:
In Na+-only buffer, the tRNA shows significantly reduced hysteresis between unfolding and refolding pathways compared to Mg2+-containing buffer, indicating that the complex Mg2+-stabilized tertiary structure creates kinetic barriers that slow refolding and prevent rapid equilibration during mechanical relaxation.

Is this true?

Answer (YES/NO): NO